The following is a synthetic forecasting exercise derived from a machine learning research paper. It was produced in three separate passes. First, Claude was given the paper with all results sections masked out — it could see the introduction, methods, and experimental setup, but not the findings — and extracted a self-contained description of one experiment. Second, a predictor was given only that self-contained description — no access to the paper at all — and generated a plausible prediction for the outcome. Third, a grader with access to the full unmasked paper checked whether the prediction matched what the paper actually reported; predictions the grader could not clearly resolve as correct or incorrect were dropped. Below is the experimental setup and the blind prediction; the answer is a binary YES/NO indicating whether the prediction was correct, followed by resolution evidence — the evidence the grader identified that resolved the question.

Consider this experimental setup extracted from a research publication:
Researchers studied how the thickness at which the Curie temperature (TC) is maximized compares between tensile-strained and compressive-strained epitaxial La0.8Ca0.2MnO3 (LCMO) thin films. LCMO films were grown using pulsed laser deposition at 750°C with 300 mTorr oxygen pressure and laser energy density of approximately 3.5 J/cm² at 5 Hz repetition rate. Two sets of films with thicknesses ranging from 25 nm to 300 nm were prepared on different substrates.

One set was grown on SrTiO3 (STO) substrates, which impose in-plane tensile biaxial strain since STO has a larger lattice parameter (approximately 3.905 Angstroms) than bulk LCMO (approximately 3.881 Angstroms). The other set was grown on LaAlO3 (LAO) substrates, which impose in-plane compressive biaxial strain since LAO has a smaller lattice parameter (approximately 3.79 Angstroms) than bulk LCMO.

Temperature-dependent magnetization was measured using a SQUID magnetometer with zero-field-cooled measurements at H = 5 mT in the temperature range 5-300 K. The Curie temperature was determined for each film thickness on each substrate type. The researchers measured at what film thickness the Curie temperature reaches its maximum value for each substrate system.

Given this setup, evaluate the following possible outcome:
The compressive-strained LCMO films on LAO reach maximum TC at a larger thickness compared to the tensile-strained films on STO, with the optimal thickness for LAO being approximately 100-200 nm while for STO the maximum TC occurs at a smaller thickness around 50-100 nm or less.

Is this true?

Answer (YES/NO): NO